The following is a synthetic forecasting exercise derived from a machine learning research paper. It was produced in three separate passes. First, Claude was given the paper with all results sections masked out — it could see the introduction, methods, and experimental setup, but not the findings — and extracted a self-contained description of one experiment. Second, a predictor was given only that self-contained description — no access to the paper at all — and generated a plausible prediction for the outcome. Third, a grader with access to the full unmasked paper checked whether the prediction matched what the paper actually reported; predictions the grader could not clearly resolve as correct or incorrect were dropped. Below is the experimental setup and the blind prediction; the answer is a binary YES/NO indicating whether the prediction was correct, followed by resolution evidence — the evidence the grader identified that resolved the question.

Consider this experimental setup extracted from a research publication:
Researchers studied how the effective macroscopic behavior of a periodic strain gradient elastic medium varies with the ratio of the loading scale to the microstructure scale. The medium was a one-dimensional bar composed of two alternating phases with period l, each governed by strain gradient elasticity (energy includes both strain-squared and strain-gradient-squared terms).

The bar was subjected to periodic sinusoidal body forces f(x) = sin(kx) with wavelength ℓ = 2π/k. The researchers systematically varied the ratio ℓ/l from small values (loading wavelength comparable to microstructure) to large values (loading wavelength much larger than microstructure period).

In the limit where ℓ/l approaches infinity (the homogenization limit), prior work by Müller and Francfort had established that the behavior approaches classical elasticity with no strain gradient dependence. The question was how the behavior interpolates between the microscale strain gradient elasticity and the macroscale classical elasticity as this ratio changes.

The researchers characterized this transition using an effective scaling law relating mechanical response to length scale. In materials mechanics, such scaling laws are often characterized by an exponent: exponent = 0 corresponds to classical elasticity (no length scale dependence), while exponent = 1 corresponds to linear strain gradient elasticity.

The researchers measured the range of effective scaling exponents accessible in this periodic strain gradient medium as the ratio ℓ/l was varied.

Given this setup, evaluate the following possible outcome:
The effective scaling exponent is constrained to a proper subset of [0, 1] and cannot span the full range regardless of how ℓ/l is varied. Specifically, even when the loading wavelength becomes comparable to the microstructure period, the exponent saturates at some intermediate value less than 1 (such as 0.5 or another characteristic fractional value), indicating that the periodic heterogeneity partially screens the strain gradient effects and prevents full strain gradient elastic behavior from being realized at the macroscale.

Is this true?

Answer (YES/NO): NO